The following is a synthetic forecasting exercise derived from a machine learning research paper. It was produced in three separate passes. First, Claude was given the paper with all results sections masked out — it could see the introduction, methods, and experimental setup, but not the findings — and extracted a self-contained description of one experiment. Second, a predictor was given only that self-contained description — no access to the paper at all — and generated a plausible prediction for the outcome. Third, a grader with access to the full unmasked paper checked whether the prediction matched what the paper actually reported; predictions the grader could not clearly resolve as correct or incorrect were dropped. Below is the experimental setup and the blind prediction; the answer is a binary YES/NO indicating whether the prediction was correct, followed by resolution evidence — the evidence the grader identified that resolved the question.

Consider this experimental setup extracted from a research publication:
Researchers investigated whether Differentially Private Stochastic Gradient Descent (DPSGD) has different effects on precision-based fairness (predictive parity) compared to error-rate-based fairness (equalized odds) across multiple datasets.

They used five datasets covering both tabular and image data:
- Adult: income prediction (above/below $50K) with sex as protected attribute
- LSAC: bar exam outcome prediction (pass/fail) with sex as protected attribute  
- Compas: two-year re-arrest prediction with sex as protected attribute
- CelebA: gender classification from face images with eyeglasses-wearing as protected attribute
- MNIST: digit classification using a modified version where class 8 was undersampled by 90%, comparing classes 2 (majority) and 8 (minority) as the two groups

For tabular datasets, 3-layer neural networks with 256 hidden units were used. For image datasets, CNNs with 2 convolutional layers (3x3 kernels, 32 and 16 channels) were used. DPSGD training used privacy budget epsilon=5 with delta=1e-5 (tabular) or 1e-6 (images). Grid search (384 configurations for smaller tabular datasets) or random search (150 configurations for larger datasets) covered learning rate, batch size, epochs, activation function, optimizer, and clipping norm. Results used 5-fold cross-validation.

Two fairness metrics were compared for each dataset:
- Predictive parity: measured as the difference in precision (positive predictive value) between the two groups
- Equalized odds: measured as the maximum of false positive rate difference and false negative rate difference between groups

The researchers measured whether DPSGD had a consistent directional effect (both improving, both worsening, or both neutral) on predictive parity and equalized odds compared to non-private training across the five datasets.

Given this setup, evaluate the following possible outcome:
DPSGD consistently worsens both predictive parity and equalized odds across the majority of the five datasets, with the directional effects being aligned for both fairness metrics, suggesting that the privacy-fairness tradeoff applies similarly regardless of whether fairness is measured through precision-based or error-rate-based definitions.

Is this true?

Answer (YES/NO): NO